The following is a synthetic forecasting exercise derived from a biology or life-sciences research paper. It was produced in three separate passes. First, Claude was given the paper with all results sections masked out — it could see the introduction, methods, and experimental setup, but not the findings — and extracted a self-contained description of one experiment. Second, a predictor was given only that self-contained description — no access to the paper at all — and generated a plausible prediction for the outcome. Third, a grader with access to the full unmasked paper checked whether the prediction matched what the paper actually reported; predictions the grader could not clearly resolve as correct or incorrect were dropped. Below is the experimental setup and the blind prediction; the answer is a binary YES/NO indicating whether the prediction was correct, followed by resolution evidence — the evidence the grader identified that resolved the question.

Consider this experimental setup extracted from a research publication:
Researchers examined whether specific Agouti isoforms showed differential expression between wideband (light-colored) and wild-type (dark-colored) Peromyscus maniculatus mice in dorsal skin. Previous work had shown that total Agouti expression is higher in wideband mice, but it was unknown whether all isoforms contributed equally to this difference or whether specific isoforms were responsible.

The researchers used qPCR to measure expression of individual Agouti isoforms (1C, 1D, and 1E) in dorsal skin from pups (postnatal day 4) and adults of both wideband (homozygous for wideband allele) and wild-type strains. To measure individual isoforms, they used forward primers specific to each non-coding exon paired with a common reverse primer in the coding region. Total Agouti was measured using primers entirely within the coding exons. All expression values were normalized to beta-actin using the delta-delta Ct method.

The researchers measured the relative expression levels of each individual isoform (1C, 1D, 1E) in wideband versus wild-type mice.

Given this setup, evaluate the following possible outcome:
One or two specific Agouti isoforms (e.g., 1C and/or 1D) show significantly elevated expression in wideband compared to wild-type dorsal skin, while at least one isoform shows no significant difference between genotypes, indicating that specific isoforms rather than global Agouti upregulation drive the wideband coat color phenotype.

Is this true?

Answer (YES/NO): YES